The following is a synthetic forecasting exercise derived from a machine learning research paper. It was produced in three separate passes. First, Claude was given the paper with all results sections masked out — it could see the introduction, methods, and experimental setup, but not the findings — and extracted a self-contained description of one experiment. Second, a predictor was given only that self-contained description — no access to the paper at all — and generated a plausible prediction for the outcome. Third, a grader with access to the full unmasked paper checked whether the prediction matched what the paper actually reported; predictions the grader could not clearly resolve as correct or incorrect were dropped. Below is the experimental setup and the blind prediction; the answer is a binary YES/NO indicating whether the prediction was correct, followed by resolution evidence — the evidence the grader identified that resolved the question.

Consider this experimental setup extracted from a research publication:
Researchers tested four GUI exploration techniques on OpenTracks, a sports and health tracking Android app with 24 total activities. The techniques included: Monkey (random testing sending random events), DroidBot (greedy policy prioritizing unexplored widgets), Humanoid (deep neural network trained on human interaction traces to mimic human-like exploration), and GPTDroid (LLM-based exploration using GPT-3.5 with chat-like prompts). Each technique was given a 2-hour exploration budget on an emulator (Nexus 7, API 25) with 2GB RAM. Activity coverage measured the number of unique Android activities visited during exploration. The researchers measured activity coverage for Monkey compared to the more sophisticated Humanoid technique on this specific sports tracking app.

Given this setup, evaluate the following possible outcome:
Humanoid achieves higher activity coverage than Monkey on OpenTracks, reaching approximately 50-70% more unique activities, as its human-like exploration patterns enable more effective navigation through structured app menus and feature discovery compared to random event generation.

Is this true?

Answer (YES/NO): NO